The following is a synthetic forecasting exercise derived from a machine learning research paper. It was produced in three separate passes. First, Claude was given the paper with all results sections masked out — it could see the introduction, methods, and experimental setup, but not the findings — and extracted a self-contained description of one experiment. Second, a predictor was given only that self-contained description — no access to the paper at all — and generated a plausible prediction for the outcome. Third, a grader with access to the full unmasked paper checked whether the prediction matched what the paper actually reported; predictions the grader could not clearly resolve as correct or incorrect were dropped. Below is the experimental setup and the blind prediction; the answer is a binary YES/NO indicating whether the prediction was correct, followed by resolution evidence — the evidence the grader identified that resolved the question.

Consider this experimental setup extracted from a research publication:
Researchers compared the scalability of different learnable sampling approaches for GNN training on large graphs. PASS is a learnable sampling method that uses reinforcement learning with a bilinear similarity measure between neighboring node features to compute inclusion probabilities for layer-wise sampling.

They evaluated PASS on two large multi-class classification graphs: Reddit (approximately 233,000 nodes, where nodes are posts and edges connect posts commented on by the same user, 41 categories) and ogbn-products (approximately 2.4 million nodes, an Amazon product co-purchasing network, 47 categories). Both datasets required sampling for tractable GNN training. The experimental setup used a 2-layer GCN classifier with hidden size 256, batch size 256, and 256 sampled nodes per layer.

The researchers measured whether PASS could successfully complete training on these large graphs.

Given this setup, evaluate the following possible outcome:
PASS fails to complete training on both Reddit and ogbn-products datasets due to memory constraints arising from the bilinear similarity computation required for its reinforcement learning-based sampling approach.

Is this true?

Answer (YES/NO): YES